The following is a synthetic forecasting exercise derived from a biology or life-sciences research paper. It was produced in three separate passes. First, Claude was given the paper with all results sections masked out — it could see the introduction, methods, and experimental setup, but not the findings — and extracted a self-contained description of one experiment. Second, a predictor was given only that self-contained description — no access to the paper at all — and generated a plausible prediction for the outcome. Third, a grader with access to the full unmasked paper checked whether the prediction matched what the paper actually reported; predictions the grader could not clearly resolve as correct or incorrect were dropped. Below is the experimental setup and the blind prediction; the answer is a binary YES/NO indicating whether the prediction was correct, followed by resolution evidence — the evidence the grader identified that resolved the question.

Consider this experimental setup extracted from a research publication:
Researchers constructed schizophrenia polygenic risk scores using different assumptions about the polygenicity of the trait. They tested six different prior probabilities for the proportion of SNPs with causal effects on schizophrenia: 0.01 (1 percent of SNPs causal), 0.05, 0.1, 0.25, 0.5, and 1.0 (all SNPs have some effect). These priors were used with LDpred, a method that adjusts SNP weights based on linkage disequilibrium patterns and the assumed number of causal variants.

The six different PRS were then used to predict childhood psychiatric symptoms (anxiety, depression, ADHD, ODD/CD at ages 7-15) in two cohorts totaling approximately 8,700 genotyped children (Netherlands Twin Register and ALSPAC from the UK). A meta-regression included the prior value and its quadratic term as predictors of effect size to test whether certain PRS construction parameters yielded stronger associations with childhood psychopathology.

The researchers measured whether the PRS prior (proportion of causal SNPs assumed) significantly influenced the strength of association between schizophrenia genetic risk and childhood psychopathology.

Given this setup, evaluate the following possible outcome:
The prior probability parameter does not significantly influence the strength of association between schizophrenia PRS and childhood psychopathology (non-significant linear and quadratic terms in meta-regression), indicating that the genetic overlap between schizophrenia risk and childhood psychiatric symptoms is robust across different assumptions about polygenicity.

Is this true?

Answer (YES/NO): NO